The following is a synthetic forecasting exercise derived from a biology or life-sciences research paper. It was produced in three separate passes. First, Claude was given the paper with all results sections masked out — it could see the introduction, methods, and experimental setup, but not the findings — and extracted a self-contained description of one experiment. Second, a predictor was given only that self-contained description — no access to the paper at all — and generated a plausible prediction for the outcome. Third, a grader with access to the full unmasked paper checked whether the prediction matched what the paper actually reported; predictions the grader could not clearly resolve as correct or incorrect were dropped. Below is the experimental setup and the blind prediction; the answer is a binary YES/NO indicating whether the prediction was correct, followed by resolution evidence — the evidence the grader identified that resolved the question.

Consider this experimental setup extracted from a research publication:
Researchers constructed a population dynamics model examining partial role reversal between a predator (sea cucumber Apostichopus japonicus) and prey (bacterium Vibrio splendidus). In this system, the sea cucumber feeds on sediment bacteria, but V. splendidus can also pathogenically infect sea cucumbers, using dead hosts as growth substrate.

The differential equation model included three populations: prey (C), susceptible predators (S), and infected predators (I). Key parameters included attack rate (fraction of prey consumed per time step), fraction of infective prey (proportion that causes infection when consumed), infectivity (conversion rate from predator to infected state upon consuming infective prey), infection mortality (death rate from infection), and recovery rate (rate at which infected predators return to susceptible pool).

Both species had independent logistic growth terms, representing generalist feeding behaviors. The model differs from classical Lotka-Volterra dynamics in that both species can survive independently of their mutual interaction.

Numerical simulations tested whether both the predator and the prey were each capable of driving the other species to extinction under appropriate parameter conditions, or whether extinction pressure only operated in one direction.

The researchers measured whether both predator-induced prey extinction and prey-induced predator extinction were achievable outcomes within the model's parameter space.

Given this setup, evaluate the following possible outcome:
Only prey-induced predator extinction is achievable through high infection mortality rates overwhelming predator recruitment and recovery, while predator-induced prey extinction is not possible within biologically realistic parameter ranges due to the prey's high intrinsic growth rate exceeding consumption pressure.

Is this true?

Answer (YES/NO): NO